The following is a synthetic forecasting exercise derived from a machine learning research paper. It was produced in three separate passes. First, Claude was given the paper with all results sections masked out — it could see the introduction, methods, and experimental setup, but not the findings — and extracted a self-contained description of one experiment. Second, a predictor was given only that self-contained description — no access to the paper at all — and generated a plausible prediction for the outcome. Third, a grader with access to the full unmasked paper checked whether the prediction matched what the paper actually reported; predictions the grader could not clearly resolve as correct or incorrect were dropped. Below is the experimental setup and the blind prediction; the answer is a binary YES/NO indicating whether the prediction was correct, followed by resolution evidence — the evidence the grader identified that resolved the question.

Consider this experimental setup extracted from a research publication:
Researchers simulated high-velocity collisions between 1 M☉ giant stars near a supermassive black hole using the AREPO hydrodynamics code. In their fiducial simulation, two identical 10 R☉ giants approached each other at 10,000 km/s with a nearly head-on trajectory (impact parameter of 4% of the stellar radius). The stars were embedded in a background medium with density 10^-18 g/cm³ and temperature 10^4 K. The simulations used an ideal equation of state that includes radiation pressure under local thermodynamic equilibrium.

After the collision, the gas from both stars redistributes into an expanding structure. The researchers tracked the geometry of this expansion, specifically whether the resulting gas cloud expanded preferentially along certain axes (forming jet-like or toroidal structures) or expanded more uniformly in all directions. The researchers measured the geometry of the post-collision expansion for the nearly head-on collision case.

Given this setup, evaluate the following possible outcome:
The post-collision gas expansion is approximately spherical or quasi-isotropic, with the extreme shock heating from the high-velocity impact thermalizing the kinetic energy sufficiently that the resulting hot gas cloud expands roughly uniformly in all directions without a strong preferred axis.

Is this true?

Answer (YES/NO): YES